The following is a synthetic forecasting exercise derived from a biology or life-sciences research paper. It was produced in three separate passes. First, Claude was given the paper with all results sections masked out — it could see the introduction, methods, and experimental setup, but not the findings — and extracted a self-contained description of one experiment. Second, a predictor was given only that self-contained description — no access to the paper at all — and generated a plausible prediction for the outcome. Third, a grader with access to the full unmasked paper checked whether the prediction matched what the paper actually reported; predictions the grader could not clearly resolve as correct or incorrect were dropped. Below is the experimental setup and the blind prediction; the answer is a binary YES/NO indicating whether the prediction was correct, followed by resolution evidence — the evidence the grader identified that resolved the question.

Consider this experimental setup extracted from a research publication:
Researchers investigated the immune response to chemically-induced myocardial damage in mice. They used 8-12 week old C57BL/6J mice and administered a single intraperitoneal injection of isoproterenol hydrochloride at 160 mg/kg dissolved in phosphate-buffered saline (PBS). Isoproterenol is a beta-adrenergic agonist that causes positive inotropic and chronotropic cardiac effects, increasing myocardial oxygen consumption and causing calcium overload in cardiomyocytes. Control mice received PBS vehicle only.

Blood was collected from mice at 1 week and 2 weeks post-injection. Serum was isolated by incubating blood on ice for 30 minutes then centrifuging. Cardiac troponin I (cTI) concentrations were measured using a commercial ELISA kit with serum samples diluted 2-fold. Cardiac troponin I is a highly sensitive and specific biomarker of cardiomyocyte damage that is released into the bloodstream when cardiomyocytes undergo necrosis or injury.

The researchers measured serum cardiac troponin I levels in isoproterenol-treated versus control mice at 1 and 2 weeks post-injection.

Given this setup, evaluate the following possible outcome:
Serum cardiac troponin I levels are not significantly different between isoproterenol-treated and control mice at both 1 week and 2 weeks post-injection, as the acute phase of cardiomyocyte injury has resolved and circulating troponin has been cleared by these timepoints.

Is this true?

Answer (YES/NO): NO